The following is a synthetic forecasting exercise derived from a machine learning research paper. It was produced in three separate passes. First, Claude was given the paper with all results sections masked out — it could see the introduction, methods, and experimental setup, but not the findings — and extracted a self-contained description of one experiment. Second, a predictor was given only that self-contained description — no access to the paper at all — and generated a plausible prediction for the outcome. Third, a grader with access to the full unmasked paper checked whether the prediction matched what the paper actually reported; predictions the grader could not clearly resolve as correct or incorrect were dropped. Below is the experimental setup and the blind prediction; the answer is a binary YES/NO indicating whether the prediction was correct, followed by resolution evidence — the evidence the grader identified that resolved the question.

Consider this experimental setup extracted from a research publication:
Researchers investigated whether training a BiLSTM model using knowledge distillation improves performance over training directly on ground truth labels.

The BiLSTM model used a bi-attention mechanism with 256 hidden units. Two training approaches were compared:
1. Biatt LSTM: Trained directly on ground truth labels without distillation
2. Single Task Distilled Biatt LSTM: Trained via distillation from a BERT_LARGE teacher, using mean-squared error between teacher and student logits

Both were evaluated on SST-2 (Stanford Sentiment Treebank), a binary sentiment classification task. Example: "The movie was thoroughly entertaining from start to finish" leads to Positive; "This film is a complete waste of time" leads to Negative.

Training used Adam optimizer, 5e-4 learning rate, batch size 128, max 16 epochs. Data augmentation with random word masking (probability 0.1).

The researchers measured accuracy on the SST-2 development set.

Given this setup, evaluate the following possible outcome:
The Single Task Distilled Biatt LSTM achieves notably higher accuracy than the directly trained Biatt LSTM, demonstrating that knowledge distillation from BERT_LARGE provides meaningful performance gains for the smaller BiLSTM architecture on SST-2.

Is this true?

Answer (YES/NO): YES